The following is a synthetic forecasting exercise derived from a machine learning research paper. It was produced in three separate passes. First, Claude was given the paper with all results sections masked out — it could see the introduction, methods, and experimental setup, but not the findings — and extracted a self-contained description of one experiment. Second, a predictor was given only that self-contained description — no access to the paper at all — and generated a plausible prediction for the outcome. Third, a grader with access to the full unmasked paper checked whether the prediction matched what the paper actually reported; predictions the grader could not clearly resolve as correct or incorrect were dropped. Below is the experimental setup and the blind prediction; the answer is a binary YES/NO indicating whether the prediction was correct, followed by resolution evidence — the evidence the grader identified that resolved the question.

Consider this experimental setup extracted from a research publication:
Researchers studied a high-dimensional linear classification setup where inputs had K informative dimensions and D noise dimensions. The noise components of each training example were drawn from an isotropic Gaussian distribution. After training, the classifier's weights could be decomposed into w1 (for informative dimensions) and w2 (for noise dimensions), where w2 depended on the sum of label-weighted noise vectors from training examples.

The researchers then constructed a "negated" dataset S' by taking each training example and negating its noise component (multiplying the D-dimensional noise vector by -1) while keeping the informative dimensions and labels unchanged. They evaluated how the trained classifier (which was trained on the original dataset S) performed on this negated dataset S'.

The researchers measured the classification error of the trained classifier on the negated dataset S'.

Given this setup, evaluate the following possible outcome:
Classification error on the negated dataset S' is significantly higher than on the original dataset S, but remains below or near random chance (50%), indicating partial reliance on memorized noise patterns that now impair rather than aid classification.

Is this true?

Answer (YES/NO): NO